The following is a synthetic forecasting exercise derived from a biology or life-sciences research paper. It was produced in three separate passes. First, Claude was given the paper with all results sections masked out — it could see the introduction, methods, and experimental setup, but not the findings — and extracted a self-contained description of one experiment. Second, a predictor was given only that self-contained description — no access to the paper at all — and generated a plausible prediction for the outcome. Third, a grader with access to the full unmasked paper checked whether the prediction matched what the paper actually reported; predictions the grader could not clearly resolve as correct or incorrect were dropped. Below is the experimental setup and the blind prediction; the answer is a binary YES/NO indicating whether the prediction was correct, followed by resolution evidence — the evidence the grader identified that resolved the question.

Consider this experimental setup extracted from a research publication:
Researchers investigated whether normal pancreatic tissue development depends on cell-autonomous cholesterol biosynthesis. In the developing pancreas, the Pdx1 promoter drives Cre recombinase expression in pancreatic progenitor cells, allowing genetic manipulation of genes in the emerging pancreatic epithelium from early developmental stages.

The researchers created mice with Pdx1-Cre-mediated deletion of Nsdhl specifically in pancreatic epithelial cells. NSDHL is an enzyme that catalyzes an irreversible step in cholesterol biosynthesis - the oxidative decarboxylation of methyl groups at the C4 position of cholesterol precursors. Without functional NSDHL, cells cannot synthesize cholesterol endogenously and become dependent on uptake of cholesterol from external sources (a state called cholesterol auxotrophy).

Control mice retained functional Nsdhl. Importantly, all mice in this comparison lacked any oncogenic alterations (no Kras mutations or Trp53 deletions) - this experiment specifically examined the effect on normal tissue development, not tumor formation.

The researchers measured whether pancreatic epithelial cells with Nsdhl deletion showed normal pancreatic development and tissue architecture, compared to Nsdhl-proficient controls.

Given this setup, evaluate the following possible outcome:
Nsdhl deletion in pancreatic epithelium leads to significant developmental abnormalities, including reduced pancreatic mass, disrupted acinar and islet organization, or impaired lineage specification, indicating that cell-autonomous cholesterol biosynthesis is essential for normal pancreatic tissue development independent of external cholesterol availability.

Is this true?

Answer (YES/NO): NO